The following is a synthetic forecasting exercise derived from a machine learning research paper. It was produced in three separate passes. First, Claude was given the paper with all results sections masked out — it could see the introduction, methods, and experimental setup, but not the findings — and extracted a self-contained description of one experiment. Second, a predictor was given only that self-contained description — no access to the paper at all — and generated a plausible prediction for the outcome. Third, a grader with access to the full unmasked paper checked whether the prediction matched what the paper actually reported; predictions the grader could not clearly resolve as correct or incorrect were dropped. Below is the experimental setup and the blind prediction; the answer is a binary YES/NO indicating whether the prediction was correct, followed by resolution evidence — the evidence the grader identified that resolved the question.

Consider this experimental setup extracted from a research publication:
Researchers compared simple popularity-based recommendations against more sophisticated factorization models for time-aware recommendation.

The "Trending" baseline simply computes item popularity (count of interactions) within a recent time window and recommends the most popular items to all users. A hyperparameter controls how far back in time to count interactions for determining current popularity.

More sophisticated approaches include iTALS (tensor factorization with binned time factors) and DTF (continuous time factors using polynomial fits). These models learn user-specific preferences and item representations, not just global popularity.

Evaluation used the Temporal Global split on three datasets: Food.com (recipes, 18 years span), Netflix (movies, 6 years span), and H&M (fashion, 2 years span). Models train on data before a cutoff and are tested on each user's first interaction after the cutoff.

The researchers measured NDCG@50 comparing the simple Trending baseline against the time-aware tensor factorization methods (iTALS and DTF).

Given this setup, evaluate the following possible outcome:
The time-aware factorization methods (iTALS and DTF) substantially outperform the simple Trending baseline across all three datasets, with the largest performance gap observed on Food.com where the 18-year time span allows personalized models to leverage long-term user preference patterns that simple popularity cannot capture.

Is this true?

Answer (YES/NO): NO